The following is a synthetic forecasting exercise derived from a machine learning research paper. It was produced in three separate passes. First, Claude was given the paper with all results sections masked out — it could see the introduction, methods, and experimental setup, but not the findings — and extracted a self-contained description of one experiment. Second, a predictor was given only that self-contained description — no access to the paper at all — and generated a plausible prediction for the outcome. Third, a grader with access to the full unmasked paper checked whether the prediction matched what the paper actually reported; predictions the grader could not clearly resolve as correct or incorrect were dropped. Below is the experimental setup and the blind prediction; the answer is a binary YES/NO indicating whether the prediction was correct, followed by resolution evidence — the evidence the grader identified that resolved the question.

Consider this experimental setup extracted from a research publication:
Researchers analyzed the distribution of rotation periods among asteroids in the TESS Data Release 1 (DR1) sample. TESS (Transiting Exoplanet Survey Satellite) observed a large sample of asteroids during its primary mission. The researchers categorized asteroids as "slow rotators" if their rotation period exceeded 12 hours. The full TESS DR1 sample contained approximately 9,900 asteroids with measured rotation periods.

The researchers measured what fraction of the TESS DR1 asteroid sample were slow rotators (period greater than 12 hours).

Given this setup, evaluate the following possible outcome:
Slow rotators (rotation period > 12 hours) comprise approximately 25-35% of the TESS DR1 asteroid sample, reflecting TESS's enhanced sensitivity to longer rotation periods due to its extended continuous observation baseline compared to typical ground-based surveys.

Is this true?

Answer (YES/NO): NO